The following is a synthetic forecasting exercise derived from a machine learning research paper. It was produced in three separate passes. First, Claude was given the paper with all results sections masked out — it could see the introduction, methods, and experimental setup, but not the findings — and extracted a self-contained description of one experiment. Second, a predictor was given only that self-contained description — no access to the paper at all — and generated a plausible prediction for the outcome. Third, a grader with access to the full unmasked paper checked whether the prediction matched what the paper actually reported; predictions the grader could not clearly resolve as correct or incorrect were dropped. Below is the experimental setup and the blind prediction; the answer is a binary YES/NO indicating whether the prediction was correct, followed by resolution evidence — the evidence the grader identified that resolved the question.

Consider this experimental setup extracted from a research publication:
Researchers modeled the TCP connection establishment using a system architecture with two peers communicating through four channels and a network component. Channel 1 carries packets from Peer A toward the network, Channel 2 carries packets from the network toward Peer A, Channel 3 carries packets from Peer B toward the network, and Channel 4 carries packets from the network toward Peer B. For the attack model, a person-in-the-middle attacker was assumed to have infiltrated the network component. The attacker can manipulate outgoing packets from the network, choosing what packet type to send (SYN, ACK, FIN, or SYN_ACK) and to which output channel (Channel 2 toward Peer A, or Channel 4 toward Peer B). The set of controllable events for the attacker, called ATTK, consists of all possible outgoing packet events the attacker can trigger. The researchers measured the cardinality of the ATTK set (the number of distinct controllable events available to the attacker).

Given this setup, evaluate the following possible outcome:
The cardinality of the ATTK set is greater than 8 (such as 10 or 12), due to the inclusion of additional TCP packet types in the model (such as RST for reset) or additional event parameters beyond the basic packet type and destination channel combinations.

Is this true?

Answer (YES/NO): NO